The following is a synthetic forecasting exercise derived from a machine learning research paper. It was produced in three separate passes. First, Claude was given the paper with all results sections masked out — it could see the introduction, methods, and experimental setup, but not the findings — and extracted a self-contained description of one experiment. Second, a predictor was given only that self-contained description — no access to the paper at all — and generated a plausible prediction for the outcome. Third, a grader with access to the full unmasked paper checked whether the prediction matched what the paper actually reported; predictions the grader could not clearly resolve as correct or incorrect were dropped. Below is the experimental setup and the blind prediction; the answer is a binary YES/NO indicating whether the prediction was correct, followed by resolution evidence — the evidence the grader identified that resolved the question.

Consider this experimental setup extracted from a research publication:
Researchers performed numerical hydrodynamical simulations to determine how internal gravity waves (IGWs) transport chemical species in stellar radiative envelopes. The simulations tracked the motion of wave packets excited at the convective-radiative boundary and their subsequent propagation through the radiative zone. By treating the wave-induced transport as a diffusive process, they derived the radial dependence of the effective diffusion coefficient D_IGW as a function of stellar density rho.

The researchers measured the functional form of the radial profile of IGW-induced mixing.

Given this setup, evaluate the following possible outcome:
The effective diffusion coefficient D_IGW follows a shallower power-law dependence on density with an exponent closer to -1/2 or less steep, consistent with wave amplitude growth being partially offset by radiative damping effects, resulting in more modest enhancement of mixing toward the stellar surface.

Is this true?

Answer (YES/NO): NO